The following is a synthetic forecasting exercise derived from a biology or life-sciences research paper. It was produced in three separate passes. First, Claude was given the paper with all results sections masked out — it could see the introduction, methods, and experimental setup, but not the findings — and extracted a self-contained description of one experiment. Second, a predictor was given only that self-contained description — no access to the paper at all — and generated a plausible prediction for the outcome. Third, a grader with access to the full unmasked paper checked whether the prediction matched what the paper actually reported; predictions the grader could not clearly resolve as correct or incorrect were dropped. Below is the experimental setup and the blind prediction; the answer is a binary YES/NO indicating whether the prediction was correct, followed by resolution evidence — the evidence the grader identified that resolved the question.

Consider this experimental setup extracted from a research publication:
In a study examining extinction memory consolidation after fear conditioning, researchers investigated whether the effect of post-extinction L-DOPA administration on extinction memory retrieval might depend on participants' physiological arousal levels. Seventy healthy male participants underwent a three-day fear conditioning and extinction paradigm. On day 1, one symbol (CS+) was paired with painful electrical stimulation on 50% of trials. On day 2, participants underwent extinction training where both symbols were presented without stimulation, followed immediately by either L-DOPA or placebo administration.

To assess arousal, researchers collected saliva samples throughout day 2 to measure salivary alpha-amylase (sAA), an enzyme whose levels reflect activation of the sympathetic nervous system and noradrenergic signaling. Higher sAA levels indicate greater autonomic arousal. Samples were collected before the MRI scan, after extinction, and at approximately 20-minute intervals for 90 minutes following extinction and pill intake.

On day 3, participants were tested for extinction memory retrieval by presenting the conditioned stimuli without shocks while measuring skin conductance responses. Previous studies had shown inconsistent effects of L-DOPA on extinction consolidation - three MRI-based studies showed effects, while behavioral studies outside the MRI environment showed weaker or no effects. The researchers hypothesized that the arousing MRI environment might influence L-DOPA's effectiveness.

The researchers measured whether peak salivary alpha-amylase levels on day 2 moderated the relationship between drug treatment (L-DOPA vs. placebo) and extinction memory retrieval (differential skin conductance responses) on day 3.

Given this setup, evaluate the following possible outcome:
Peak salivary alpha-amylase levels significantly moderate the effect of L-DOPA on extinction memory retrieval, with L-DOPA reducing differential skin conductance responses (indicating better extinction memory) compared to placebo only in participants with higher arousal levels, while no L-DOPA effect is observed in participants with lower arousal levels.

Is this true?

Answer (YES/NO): YES